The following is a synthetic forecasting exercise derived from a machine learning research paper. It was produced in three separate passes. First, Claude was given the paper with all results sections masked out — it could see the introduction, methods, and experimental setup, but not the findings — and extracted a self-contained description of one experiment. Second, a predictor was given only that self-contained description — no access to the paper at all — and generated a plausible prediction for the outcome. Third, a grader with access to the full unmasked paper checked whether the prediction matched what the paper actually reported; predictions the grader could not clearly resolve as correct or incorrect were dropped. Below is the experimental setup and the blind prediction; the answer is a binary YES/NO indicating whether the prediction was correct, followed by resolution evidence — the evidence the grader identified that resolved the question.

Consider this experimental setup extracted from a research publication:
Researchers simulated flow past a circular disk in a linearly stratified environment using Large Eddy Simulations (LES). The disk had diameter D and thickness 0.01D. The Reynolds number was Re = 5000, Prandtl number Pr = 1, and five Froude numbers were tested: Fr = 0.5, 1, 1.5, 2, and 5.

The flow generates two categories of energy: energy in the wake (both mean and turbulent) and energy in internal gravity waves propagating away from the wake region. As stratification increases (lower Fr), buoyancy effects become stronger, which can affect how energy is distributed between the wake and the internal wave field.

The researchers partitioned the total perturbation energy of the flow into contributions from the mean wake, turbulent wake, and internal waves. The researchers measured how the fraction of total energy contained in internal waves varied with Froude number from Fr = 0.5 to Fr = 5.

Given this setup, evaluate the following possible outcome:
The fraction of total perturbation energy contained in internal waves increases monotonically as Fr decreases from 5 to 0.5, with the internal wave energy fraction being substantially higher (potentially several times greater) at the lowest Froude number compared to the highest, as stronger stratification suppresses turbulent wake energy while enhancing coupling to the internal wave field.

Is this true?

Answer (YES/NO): NO